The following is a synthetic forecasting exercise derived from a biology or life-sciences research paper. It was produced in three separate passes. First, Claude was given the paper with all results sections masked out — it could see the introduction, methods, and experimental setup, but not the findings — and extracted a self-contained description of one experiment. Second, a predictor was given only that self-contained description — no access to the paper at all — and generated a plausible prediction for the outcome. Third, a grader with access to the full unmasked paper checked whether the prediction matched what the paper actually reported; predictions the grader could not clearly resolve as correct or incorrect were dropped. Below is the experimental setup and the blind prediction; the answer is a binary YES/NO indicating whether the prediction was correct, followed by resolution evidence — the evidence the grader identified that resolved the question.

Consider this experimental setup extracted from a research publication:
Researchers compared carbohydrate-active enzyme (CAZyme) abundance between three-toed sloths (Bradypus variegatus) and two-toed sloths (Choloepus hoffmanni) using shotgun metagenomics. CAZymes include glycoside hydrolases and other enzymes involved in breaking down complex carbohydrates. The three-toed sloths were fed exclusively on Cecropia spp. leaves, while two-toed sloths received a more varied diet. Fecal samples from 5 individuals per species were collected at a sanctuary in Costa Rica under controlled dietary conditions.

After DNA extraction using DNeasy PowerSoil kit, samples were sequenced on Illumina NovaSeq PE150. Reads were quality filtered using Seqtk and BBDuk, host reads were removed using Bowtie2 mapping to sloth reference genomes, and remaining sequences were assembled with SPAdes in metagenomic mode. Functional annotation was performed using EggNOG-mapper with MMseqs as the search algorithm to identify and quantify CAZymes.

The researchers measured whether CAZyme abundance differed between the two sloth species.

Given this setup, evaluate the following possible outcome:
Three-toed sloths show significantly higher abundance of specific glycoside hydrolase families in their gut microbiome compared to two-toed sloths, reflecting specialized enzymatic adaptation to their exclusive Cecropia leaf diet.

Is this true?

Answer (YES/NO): NO